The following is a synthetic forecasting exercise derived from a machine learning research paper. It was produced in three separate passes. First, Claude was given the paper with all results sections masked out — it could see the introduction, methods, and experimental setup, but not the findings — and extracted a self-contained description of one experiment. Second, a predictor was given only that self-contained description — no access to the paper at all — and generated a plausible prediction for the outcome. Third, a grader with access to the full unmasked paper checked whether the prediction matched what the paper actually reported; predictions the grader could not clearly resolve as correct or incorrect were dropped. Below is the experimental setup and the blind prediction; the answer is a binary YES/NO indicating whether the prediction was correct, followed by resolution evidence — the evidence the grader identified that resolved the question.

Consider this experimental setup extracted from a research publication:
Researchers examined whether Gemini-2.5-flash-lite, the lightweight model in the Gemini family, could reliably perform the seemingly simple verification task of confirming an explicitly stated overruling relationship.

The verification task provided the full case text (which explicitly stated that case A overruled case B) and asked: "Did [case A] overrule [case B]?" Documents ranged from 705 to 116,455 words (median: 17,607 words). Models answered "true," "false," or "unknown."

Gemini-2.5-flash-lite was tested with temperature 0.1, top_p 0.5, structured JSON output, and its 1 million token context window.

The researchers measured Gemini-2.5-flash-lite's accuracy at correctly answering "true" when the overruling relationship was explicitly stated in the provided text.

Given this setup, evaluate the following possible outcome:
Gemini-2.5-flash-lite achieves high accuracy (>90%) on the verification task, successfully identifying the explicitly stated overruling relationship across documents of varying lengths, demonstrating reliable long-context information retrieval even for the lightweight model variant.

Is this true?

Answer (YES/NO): NO